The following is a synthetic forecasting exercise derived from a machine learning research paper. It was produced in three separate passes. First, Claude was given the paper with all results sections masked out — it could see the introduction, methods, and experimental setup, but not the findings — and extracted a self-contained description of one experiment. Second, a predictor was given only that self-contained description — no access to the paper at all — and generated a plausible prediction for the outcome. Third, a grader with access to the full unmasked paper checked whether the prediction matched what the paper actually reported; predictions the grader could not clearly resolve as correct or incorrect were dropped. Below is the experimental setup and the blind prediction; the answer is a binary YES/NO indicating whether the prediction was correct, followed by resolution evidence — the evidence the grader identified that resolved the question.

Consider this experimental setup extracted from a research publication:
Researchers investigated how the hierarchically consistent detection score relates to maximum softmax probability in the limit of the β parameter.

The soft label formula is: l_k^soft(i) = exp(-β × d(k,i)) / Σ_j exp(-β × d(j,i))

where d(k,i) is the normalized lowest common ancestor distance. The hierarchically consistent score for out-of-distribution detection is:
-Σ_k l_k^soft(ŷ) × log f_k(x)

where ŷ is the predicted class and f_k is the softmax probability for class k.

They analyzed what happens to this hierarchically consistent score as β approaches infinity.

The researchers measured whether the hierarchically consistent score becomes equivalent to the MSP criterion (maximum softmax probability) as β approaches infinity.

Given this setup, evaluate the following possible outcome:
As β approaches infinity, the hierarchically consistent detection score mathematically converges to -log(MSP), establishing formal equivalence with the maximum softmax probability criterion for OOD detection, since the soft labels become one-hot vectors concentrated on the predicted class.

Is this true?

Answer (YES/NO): YES